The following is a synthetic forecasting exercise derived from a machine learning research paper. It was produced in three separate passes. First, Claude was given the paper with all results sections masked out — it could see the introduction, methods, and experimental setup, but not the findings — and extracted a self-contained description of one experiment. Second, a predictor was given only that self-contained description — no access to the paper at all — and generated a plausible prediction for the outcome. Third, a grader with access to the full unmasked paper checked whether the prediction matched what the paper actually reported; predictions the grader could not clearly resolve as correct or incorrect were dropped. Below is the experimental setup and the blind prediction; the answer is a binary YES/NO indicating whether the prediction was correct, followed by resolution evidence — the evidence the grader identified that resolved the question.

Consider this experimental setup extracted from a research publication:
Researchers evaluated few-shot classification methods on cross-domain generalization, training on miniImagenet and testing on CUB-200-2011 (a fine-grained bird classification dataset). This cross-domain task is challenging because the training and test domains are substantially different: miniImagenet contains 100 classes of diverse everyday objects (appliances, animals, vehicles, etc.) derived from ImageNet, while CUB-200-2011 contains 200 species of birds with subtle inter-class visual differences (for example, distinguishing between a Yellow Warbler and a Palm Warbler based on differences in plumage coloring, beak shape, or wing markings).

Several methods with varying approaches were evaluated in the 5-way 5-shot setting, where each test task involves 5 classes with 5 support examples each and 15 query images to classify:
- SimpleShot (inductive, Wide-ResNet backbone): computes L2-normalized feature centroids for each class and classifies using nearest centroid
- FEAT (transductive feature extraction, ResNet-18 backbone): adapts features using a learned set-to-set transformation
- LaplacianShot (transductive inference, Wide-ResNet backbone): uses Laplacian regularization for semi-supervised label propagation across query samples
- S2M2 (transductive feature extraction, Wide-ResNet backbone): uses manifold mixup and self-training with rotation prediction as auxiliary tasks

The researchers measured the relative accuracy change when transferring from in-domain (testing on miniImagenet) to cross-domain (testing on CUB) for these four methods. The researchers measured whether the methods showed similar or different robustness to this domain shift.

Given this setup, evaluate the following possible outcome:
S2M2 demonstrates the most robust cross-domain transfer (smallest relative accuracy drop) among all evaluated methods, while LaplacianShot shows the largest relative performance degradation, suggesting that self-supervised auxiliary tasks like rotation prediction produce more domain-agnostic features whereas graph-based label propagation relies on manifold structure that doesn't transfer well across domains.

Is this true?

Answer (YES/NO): NO